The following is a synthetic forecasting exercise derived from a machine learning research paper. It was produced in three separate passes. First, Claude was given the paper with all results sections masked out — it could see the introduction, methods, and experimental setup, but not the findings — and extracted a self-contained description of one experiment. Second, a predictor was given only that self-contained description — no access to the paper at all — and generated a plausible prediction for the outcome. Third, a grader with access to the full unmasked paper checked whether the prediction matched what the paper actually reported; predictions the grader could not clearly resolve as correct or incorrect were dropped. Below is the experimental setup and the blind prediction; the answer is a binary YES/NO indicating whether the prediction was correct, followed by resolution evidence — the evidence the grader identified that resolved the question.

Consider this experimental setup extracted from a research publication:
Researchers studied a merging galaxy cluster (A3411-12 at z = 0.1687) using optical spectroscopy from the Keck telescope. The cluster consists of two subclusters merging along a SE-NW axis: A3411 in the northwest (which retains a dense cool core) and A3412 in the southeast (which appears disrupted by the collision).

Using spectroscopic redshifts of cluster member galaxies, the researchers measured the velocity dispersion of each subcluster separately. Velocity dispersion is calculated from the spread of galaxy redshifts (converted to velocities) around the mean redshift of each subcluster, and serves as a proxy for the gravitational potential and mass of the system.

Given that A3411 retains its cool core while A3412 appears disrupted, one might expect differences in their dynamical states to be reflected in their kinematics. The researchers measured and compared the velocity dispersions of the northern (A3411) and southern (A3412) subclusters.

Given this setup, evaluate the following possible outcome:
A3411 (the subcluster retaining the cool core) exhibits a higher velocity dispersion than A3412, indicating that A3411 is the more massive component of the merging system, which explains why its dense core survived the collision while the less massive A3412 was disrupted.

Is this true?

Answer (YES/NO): NO